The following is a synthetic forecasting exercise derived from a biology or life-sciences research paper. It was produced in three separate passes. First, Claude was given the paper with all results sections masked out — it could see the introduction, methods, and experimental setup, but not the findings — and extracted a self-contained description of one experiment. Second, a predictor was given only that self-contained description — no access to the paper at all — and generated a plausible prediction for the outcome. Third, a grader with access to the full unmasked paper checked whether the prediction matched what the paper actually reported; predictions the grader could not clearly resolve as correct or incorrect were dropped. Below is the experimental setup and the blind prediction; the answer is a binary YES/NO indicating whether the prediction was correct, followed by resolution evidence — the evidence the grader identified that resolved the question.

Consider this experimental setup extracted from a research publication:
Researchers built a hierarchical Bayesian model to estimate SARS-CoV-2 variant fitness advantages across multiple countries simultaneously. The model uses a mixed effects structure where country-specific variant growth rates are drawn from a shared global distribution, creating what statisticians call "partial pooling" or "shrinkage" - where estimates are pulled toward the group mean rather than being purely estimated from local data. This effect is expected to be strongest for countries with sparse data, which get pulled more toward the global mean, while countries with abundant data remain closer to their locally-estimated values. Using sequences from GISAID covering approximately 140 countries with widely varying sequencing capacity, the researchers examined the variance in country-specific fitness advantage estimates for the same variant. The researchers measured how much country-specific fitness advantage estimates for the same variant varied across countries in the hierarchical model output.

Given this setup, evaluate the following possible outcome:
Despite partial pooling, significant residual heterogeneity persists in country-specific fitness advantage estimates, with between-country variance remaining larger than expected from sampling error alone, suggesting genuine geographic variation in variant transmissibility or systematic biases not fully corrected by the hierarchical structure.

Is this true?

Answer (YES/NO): YES